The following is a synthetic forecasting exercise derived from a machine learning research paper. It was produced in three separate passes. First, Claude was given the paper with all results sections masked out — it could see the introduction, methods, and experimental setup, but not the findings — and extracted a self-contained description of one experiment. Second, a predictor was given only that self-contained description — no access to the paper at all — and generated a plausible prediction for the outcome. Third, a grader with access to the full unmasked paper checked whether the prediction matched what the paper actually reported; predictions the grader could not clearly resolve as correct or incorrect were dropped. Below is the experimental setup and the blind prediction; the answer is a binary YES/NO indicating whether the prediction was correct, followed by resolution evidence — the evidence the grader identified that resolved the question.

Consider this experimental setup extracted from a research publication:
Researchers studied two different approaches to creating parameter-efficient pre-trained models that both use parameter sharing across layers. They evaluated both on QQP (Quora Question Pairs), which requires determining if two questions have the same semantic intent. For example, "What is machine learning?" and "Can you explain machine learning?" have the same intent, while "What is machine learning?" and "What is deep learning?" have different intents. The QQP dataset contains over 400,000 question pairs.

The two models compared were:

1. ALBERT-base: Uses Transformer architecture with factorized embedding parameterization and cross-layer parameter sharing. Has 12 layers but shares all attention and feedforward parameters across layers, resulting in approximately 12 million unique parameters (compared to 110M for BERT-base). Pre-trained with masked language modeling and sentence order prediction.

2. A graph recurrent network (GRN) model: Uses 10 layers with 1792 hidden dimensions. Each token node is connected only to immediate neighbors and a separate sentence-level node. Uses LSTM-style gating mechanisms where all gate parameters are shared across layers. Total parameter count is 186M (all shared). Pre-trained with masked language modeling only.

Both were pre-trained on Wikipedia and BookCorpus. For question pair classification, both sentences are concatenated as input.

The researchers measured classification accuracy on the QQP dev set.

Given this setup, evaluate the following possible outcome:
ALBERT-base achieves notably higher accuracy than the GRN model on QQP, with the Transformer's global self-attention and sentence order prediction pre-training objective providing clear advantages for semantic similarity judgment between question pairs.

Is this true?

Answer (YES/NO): NO